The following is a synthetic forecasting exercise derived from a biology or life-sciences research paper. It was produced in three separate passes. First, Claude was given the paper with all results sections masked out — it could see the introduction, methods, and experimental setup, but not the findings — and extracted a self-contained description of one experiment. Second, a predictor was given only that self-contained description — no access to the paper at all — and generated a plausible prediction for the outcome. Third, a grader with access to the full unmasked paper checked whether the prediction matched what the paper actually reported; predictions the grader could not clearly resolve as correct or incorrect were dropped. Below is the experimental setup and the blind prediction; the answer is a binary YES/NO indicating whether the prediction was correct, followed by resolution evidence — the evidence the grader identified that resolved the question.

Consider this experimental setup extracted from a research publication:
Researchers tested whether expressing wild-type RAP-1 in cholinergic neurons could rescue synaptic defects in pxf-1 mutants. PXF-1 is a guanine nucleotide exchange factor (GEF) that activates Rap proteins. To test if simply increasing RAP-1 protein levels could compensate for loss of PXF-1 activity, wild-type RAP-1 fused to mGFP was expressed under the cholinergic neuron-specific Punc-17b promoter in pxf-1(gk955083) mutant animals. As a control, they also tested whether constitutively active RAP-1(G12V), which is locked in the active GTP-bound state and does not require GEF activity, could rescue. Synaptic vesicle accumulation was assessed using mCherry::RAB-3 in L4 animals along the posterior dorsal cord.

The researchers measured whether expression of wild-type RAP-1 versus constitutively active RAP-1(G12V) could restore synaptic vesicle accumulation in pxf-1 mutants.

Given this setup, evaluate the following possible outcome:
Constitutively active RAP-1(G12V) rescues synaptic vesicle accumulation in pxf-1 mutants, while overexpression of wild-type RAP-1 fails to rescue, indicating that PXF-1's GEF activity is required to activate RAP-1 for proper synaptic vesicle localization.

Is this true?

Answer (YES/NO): YES